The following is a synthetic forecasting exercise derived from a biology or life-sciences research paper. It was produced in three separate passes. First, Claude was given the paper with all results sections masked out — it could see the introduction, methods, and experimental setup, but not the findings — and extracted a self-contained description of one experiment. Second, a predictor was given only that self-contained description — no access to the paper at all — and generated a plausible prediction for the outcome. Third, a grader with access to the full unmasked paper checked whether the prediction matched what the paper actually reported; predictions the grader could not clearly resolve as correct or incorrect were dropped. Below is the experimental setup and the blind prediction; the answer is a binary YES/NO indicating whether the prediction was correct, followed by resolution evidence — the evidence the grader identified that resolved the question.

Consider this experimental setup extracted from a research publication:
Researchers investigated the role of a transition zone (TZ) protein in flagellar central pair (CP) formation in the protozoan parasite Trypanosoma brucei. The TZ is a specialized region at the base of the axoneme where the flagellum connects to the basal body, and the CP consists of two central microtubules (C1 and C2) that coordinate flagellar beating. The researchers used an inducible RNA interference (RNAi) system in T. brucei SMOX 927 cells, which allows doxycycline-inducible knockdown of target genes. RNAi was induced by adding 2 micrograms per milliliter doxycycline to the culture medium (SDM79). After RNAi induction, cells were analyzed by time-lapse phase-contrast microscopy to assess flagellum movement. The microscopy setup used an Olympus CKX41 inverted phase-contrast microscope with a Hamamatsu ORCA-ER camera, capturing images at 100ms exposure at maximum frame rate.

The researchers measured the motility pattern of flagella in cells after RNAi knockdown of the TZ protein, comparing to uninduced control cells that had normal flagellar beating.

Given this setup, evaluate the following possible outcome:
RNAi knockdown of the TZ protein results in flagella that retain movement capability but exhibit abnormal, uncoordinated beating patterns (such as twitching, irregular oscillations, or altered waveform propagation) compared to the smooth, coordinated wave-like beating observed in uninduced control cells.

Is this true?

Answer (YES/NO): NO